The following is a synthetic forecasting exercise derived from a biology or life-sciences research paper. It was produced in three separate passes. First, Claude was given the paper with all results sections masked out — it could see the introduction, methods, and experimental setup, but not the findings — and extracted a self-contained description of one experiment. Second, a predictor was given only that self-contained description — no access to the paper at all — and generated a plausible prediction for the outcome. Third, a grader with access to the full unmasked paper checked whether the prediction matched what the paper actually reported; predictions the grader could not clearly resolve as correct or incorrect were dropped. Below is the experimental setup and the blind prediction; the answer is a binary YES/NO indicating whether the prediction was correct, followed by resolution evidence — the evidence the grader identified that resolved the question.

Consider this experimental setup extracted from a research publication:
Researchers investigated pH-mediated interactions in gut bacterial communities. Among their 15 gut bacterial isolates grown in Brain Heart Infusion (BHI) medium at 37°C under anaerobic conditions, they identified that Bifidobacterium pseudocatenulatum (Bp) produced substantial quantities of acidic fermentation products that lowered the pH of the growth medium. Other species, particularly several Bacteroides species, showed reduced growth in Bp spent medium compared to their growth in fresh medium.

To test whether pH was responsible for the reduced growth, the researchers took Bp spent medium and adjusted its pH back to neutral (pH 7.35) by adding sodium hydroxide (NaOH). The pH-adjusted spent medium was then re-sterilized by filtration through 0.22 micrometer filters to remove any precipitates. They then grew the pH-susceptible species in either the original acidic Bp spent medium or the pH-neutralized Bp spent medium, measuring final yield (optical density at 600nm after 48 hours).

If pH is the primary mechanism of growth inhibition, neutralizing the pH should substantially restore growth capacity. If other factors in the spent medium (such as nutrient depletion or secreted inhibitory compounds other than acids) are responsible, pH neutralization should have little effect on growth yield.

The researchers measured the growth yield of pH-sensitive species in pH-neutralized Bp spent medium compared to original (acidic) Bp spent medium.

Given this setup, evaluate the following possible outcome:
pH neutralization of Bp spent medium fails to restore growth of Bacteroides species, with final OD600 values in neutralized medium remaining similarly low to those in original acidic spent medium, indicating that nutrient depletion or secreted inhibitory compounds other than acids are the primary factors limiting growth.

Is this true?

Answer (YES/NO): NO